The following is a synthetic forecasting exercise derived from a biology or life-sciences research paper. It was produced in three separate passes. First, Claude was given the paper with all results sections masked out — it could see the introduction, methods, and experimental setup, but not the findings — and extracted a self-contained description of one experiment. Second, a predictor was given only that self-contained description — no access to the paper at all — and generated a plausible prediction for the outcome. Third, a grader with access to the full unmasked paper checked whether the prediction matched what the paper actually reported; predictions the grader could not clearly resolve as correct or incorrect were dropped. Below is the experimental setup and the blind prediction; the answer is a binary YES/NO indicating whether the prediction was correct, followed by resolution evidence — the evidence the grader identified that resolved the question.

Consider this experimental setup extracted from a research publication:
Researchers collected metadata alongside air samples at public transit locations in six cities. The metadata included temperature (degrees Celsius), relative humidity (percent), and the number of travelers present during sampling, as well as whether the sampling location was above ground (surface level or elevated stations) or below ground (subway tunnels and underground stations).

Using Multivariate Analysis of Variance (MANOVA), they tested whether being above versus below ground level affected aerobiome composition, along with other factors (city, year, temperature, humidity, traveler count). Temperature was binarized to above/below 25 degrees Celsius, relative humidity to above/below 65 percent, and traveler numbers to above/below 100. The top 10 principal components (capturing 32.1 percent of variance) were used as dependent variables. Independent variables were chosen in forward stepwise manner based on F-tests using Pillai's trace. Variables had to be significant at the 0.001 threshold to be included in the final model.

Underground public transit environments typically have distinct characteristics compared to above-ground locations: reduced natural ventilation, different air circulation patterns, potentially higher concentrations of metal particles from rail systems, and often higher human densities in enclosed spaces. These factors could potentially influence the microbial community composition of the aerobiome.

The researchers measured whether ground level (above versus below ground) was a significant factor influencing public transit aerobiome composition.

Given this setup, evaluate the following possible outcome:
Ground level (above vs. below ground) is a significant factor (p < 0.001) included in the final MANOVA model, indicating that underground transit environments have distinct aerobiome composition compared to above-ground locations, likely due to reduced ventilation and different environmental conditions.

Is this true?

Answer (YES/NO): YES